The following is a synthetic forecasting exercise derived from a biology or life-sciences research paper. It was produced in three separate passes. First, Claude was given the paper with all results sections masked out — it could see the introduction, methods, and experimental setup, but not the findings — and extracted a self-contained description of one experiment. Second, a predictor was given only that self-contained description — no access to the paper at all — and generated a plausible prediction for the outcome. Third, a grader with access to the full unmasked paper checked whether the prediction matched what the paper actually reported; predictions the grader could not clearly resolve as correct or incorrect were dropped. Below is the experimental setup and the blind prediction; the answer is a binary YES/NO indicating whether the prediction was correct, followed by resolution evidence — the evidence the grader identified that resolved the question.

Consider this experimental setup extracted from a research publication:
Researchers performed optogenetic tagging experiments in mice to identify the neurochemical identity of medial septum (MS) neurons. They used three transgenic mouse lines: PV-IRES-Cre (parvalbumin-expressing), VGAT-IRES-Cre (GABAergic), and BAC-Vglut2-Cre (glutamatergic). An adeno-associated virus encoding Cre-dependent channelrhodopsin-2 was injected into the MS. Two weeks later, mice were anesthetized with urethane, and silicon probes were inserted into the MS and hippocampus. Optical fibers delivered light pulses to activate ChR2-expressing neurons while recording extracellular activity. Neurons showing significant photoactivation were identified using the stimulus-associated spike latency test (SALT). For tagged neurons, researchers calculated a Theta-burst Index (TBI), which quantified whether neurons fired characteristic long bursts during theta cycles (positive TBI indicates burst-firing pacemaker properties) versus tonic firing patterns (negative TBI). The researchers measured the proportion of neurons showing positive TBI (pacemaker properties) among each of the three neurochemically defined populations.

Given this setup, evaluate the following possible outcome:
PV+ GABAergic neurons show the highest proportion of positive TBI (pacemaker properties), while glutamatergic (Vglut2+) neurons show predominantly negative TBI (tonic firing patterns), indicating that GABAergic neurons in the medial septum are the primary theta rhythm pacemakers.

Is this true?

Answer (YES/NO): YES